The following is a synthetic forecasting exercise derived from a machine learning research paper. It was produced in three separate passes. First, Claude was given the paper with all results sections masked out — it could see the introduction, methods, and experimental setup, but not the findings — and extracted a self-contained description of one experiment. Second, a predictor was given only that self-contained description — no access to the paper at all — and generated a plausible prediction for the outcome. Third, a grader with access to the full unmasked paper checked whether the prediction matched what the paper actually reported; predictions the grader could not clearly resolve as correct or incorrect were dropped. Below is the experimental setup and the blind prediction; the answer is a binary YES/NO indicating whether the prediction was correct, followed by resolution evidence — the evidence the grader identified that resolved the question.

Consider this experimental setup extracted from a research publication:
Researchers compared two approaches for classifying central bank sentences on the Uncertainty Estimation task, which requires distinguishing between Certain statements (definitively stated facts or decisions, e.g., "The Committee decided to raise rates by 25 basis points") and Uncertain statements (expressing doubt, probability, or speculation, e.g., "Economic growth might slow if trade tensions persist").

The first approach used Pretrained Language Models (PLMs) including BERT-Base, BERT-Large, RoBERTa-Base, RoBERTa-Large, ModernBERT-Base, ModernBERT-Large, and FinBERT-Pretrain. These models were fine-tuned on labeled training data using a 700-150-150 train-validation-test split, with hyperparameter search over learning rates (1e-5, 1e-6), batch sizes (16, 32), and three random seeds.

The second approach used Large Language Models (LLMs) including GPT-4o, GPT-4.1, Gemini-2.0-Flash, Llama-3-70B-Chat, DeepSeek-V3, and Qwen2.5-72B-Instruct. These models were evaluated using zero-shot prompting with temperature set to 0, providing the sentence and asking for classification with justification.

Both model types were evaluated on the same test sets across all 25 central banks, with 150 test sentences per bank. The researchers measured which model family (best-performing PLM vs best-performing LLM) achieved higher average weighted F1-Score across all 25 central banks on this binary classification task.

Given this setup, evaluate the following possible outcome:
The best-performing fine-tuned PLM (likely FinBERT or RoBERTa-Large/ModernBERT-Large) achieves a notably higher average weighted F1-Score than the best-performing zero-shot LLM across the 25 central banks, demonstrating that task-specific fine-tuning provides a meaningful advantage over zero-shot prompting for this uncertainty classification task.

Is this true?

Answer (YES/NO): YES